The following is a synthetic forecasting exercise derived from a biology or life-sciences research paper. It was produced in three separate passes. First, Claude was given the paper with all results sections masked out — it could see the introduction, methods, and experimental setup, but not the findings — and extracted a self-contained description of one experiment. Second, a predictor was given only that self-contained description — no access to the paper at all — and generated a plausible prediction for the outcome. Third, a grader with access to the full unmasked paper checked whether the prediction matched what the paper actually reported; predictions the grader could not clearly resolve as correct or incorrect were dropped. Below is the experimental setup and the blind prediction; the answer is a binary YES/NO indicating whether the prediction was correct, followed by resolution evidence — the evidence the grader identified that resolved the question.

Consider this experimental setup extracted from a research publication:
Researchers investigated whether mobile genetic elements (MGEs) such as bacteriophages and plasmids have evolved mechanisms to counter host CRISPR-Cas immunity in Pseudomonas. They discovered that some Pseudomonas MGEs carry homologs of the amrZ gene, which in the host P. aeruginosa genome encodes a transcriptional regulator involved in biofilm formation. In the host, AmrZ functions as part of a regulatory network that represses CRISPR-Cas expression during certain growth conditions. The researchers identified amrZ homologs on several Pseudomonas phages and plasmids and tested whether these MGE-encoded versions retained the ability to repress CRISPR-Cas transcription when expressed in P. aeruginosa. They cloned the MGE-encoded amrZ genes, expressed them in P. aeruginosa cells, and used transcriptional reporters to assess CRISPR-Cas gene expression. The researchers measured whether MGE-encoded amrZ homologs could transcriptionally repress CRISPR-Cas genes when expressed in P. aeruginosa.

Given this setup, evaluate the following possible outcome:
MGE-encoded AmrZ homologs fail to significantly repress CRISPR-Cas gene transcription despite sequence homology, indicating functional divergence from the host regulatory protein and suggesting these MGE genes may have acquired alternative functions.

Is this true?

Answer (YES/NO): NO